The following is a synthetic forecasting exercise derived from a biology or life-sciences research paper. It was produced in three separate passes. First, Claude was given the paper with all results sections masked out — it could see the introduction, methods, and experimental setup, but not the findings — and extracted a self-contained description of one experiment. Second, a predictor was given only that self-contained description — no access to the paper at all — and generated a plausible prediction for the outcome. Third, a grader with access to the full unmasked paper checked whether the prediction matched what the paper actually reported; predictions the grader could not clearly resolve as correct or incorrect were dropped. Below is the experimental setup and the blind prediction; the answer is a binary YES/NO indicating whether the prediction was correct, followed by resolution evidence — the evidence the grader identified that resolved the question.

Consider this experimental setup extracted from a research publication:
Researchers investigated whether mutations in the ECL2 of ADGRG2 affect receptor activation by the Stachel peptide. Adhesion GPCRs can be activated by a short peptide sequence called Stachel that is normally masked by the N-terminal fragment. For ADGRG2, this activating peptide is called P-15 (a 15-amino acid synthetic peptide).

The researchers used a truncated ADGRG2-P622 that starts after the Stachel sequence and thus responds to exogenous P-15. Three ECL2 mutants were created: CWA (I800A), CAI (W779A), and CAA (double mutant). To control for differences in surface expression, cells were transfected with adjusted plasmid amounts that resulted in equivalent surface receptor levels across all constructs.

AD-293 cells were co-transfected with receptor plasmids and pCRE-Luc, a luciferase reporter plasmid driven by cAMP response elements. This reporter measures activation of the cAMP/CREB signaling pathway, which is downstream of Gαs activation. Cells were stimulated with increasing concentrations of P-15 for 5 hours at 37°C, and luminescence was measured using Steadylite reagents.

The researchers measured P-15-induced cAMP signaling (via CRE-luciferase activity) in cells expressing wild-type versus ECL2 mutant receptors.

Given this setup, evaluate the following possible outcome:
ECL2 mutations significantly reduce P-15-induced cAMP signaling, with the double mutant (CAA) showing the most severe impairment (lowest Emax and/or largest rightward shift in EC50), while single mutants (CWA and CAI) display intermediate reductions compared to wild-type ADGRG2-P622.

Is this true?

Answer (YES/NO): NO